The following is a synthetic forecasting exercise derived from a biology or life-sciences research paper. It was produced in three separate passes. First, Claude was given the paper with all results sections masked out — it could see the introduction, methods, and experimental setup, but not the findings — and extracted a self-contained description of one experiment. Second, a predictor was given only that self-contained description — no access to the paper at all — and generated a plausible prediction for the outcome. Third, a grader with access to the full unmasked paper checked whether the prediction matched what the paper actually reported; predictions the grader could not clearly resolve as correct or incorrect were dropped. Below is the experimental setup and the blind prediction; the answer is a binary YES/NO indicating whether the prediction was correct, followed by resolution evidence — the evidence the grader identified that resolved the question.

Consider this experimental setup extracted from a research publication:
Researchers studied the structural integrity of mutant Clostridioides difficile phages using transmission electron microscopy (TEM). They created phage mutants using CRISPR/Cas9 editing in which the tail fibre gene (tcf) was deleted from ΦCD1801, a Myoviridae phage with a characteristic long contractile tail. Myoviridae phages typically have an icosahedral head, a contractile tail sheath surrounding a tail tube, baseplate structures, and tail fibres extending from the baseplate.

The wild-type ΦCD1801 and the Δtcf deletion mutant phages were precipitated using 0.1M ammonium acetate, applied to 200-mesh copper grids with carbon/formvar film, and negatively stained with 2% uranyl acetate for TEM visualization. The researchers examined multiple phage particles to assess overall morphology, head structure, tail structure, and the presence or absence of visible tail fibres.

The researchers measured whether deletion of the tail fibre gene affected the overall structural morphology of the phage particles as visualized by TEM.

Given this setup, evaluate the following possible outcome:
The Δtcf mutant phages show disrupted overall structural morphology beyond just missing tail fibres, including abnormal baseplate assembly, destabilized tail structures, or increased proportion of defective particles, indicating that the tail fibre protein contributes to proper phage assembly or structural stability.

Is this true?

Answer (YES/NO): NO